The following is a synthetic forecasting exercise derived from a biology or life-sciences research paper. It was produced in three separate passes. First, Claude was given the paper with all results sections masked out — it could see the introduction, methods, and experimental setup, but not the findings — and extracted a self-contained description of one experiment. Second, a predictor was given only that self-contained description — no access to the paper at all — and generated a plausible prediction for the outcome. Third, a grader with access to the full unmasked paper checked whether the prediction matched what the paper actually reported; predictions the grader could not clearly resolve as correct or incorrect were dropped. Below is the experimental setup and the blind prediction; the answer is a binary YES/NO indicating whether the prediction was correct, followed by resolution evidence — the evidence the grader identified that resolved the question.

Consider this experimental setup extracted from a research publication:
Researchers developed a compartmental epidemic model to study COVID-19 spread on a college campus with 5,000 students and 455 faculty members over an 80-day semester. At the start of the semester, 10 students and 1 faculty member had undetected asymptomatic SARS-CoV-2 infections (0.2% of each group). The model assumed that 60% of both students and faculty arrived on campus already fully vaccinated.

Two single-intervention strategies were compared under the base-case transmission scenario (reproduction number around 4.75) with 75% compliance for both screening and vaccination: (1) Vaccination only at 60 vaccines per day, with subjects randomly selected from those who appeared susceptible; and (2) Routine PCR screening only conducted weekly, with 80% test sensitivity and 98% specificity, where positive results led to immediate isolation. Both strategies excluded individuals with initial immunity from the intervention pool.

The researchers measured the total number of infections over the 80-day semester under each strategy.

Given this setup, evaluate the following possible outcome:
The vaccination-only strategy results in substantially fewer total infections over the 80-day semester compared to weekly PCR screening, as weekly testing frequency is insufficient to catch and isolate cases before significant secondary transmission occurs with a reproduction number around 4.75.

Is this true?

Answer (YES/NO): YES